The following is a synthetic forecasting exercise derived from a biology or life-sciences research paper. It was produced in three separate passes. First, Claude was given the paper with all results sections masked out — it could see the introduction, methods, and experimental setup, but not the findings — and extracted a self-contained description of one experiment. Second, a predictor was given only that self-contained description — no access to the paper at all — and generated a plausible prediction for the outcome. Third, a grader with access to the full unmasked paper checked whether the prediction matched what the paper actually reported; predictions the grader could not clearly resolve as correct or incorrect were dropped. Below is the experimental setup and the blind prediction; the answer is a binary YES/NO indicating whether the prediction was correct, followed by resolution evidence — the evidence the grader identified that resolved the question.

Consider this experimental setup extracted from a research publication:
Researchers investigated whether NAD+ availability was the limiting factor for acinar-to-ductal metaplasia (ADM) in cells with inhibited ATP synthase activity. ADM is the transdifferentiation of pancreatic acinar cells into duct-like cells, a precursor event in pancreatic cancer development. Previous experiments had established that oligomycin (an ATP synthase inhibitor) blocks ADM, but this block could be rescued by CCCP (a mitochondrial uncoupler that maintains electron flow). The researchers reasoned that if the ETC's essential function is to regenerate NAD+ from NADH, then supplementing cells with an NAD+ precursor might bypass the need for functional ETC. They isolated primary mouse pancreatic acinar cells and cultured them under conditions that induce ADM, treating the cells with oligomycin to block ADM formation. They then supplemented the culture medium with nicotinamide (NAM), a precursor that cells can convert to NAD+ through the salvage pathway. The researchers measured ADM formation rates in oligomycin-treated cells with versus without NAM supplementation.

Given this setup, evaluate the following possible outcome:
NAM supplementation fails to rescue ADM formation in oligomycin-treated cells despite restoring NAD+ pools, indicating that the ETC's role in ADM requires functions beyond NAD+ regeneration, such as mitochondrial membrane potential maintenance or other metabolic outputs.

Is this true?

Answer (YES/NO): NO